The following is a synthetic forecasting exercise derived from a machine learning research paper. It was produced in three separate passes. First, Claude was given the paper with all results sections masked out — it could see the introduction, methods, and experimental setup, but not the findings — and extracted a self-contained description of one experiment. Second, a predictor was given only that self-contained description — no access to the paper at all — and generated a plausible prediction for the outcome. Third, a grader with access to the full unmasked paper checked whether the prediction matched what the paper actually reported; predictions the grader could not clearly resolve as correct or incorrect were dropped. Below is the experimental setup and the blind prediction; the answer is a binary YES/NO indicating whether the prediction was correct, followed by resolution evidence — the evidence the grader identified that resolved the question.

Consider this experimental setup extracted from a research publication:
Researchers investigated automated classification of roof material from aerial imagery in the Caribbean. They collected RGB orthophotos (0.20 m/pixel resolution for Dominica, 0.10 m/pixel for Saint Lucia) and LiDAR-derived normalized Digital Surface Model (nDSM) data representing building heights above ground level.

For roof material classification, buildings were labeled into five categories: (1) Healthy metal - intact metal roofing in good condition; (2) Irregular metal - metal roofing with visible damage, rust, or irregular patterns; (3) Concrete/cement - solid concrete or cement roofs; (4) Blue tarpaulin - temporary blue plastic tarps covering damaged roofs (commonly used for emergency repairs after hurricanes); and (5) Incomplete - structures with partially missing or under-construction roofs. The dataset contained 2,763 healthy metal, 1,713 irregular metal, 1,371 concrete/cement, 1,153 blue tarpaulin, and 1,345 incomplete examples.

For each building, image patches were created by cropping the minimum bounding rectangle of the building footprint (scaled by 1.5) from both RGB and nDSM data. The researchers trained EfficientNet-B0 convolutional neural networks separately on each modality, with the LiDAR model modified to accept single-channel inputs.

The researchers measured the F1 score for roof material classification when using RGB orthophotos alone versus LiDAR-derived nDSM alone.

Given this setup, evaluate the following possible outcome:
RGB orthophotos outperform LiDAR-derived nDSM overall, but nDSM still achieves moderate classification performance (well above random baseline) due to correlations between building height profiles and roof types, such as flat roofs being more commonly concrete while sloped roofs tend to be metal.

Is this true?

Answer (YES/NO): YES